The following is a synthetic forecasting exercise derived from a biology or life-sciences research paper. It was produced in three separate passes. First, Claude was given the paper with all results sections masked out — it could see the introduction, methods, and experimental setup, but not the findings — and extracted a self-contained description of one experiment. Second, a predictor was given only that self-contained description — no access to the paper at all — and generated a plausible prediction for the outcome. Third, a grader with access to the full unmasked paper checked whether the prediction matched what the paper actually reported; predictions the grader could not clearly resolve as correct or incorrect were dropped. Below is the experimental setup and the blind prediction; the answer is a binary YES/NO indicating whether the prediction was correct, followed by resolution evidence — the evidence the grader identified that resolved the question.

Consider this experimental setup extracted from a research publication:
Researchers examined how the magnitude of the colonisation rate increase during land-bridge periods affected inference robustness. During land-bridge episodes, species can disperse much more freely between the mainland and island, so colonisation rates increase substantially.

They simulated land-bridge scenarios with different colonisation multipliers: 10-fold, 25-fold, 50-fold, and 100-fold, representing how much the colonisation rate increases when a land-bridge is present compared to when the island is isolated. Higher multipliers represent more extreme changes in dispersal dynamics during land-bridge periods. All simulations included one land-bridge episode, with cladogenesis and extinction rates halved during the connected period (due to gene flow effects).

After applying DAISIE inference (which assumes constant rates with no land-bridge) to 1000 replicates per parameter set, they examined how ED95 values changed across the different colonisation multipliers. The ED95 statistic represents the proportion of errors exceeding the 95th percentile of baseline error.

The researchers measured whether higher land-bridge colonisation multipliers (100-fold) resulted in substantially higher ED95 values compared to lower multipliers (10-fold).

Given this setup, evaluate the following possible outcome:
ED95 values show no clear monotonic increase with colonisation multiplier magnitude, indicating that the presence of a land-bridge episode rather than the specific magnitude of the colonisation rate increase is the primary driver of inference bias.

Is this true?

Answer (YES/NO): NO